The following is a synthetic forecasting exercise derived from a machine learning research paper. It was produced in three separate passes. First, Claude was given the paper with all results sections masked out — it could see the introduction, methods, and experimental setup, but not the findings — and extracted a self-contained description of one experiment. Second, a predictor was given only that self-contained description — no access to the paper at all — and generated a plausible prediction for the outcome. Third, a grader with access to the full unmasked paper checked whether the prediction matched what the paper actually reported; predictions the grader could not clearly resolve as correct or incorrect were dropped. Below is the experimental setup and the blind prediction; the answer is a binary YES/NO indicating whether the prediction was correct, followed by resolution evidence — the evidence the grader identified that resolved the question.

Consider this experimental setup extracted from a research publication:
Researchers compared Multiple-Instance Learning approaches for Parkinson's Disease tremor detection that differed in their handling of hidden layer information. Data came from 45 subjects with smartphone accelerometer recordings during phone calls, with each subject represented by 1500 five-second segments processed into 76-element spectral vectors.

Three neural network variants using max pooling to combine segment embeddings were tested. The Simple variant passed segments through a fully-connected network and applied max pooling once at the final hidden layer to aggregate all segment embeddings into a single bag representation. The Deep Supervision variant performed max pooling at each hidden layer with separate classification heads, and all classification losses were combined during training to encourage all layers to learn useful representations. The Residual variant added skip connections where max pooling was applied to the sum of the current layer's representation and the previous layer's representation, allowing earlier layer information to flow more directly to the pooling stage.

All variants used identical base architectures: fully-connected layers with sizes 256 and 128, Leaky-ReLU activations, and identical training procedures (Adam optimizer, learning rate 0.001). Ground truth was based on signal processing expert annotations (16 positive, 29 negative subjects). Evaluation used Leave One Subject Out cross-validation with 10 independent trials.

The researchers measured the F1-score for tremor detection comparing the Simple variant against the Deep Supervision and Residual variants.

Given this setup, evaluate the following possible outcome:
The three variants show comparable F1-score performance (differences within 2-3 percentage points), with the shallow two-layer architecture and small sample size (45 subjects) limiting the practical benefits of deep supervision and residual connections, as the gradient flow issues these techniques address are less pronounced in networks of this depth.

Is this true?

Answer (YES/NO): NO